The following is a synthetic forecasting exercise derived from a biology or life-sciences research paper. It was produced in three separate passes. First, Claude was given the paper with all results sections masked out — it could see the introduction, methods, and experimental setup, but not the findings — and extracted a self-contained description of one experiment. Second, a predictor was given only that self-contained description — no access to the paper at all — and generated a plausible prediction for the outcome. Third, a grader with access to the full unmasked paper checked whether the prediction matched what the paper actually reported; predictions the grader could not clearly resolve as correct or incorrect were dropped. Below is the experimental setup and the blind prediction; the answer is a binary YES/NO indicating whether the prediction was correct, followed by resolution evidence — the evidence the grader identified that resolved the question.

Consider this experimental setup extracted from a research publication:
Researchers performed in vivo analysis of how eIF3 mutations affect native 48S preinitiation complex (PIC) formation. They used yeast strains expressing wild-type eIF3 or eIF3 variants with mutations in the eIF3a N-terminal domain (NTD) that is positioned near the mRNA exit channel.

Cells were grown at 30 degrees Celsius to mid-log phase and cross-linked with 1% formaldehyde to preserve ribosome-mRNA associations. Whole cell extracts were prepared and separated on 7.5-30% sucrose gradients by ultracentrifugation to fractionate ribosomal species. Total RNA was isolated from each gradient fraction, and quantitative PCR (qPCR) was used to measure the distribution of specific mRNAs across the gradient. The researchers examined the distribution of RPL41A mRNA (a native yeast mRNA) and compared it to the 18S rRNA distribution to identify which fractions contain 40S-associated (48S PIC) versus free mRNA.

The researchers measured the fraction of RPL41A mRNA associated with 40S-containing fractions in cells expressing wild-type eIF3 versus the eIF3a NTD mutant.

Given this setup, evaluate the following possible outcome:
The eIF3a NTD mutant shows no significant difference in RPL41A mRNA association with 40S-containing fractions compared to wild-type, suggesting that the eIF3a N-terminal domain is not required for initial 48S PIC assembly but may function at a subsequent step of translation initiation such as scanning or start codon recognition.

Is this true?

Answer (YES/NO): NO